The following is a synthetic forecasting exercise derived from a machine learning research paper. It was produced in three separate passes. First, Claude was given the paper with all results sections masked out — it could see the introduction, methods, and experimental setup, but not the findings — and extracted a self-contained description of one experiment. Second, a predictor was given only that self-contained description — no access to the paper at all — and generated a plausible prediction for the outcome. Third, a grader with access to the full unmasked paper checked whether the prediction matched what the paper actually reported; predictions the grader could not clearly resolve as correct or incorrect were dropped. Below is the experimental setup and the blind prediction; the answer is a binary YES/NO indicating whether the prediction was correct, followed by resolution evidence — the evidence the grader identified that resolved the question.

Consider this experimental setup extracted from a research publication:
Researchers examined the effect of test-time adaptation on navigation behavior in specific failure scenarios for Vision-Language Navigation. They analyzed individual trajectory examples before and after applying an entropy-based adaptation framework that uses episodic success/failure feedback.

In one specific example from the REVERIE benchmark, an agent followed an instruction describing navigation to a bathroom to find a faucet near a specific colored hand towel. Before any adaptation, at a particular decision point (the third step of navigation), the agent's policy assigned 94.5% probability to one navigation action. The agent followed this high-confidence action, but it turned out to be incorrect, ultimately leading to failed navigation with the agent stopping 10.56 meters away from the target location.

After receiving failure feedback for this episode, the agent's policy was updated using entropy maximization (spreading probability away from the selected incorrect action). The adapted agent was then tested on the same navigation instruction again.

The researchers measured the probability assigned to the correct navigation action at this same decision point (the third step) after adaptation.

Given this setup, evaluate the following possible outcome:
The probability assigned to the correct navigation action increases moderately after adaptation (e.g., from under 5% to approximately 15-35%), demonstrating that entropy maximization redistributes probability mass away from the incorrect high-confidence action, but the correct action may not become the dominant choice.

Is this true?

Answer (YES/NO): NO